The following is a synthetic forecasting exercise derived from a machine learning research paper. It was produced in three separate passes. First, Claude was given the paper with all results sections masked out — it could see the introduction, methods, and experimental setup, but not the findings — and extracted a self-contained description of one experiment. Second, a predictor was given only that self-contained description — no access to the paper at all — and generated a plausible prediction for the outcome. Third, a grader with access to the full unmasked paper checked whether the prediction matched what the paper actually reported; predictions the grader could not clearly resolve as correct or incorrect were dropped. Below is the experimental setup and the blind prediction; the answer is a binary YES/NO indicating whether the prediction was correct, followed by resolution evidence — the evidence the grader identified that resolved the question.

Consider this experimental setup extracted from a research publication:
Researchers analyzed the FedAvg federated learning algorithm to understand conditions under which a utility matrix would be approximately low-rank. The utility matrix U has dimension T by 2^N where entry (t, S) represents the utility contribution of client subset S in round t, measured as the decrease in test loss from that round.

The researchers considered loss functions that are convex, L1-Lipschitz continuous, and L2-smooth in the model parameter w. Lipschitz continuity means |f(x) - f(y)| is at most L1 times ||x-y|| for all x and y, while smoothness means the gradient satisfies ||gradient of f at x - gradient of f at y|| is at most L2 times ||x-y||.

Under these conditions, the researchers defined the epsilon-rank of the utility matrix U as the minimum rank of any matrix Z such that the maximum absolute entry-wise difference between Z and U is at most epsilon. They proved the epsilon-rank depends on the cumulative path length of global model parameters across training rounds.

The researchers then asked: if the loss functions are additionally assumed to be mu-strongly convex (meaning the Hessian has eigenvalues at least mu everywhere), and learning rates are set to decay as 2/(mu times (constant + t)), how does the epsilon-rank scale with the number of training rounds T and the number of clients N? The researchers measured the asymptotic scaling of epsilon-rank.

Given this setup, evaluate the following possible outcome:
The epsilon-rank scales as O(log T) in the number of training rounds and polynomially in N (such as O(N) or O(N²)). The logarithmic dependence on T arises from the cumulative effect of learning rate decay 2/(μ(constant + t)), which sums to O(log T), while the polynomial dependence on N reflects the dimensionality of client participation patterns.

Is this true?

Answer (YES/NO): NO